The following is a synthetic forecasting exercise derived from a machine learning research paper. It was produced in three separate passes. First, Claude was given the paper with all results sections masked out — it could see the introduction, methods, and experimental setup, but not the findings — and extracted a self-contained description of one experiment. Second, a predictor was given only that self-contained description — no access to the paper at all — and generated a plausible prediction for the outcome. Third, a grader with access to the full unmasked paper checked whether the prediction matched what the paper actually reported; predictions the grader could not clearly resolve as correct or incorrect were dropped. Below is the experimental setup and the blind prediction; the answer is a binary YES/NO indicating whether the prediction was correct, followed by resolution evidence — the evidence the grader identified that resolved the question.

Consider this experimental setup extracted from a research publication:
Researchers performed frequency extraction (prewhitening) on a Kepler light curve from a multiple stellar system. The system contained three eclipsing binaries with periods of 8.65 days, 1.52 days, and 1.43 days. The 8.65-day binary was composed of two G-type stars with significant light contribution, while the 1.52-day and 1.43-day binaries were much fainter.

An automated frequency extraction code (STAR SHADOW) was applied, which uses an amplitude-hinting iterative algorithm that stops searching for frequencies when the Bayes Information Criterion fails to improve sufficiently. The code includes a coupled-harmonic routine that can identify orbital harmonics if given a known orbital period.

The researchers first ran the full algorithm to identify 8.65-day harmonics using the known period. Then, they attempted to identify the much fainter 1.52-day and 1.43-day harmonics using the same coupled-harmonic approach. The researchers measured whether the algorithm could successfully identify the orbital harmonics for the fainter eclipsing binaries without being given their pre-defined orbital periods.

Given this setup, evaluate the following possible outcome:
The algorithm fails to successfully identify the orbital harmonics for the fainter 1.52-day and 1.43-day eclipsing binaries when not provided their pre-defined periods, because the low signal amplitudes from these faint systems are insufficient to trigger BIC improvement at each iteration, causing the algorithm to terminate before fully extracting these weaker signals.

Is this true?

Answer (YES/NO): YES